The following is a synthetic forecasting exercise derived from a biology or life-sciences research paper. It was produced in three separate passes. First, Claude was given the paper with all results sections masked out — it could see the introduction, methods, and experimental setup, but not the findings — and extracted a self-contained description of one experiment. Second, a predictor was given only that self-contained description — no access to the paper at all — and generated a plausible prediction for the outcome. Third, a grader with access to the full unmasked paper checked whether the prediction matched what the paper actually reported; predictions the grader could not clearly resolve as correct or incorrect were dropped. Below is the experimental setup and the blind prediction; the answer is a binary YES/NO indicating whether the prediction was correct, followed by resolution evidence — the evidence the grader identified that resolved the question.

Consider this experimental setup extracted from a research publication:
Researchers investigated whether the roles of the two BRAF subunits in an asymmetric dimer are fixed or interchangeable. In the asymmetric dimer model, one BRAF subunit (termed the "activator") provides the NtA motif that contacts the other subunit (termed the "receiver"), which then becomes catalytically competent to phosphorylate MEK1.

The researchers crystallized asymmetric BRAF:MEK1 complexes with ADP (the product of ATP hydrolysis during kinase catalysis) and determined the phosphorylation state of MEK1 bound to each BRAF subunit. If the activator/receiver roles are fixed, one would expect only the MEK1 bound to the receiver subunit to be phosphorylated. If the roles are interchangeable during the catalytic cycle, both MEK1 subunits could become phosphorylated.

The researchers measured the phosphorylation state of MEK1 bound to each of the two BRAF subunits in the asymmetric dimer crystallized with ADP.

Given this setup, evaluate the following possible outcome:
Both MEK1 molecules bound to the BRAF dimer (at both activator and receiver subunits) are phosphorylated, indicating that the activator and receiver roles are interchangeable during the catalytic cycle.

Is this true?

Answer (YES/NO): YES